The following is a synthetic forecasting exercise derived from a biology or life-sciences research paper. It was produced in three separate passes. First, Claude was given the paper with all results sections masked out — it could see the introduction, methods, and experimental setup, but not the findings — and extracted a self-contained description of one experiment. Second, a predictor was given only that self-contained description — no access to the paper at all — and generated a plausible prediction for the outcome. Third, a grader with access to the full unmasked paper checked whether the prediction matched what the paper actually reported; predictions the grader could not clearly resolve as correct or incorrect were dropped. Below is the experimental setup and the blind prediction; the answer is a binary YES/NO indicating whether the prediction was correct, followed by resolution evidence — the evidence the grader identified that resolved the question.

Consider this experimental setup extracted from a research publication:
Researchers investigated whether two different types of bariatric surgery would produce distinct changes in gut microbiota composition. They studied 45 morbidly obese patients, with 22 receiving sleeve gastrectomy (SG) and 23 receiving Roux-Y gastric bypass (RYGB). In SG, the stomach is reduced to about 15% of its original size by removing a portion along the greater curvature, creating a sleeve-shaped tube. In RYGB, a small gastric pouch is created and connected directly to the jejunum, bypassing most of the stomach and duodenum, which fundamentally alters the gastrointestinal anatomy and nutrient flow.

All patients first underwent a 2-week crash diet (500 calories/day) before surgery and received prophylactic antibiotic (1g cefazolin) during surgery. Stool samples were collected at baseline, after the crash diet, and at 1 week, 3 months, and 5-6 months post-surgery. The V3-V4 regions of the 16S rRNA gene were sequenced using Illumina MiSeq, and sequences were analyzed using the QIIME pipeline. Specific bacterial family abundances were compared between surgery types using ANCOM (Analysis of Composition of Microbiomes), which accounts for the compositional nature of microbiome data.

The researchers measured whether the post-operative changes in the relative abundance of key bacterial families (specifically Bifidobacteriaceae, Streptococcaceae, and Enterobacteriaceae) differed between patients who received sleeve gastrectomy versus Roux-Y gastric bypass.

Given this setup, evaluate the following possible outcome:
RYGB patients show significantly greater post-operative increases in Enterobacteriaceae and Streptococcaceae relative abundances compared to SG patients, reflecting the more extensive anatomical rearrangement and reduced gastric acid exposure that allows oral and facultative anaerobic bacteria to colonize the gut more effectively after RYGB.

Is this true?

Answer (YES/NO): NO